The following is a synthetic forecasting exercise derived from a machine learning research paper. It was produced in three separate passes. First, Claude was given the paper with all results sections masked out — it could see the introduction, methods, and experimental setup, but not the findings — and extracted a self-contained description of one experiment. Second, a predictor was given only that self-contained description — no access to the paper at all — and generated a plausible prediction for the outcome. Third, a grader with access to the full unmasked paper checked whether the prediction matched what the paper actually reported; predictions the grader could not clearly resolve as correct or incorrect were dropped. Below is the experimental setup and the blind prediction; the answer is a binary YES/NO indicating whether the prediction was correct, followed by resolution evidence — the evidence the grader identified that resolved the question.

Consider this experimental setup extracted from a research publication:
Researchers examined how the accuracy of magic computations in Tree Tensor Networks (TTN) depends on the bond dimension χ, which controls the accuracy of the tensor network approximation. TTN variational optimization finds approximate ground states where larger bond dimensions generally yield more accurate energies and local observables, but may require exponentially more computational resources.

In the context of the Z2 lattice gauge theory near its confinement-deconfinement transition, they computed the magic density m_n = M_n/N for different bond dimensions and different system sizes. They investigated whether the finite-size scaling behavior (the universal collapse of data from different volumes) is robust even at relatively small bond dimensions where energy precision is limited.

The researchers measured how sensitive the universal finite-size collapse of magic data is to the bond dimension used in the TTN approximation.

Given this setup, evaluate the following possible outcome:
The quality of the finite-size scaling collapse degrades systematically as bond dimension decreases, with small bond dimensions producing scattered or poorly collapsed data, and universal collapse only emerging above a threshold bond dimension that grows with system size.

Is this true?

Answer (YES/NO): NO